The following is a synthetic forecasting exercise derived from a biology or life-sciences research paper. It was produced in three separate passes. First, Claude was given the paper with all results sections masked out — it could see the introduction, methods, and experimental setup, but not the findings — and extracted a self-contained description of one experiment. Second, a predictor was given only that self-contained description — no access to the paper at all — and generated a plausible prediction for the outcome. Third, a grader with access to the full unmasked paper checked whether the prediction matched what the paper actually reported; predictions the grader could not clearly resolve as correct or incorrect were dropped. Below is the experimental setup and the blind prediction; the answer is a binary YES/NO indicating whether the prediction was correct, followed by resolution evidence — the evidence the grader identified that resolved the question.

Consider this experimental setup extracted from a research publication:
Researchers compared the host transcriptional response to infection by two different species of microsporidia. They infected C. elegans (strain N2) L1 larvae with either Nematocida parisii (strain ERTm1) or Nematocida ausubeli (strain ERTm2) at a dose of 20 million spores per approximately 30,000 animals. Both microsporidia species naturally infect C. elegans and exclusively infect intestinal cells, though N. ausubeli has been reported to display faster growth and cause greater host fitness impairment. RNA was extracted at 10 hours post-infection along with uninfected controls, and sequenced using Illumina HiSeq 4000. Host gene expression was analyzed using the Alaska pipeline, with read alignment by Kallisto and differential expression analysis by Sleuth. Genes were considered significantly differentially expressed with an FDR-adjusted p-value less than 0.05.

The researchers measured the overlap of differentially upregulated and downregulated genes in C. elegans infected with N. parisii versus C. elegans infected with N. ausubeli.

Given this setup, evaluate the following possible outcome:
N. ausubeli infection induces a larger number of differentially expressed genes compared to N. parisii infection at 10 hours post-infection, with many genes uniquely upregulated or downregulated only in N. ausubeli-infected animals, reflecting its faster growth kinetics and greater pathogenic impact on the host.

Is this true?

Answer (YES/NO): NO